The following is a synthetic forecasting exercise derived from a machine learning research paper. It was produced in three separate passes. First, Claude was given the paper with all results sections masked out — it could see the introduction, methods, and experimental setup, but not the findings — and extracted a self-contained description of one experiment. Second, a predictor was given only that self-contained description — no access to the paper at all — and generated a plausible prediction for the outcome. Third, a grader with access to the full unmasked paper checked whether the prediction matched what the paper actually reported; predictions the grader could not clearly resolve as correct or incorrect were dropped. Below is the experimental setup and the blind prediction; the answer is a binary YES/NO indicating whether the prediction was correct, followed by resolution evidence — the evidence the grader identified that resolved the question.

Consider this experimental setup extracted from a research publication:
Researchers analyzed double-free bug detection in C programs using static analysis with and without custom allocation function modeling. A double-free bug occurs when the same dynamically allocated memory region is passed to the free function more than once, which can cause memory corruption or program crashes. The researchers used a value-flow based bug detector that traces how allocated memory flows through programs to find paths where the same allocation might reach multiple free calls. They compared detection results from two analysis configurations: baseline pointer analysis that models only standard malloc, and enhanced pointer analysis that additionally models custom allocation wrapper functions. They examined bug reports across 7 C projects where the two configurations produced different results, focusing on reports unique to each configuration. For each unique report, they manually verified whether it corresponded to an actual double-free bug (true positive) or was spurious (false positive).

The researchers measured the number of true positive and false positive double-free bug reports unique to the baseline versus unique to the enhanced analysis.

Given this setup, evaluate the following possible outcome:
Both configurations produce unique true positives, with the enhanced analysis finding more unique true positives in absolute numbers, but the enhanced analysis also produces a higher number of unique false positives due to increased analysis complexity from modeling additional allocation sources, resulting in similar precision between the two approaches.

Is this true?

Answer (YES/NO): NO